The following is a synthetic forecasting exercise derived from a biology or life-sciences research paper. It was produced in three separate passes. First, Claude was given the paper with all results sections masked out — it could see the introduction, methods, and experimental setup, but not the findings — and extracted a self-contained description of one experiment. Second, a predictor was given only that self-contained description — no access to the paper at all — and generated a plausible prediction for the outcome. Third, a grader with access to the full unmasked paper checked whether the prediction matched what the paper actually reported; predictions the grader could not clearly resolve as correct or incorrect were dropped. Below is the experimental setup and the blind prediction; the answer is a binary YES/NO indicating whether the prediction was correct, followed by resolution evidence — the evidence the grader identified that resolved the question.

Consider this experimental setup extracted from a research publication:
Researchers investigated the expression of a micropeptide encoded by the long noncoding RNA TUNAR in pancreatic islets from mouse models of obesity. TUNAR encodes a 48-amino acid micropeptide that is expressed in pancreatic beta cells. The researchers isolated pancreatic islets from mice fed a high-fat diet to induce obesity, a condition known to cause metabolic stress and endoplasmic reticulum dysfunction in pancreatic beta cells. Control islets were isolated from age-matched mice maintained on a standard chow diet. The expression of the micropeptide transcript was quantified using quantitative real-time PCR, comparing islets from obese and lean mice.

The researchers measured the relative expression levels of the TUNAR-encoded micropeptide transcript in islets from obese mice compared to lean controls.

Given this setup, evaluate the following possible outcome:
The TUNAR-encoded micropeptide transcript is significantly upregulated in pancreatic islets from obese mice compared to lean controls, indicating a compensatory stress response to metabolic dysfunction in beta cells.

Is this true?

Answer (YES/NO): NO